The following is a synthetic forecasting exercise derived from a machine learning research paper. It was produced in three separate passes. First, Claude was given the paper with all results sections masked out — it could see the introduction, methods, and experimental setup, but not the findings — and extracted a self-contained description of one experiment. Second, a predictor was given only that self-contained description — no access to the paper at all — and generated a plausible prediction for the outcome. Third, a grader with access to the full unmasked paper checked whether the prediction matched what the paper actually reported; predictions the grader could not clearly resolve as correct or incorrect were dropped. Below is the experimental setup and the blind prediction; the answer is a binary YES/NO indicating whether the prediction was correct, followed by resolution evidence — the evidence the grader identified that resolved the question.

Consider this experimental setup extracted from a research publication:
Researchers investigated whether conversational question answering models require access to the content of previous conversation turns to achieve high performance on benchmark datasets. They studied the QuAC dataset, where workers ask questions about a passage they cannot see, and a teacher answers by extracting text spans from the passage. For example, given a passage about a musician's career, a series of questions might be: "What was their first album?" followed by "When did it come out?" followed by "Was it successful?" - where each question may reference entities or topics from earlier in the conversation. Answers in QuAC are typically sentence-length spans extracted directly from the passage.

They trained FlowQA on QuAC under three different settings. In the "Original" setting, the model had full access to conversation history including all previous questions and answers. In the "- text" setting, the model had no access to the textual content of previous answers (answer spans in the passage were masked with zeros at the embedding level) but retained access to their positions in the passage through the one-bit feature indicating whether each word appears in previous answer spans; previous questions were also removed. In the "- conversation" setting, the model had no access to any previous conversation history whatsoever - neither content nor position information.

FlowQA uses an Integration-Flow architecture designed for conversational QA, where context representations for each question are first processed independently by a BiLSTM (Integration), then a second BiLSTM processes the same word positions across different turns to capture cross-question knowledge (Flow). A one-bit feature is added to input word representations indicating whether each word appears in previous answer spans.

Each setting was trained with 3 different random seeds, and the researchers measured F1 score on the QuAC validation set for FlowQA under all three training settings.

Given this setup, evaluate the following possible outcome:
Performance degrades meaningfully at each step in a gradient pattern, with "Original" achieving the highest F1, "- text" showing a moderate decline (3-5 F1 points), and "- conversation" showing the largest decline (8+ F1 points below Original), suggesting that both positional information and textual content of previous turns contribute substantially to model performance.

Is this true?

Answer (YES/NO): NO